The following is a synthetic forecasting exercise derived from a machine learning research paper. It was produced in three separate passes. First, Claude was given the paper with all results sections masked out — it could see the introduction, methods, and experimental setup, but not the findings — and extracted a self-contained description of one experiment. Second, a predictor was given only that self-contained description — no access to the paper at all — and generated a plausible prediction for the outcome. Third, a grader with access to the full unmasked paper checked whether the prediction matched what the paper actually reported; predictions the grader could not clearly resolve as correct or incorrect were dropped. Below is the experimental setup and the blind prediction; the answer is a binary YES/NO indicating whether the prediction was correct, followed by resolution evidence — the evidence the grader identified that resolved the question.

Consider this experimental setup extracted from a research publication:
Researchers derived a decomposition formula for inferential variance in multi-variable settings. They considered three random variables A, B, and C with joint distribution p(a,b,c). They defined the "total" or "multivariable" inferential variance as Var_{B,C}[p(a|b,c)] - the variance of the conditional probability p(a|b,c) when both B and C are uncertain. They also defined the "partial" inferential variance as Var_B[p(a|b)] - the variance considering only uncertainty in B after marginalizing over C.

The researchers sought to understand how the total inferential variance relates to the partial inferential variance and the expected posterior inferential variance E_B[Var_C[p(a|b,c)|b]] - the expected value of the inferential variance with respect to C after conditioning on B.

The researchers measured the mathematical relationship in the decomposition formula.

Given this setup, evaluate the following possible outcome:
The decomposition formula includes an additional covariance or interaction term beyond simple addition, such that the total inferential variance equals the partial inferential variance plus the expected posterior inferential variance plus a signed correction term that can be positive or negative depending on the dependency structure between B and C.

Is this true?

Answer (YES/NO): NO